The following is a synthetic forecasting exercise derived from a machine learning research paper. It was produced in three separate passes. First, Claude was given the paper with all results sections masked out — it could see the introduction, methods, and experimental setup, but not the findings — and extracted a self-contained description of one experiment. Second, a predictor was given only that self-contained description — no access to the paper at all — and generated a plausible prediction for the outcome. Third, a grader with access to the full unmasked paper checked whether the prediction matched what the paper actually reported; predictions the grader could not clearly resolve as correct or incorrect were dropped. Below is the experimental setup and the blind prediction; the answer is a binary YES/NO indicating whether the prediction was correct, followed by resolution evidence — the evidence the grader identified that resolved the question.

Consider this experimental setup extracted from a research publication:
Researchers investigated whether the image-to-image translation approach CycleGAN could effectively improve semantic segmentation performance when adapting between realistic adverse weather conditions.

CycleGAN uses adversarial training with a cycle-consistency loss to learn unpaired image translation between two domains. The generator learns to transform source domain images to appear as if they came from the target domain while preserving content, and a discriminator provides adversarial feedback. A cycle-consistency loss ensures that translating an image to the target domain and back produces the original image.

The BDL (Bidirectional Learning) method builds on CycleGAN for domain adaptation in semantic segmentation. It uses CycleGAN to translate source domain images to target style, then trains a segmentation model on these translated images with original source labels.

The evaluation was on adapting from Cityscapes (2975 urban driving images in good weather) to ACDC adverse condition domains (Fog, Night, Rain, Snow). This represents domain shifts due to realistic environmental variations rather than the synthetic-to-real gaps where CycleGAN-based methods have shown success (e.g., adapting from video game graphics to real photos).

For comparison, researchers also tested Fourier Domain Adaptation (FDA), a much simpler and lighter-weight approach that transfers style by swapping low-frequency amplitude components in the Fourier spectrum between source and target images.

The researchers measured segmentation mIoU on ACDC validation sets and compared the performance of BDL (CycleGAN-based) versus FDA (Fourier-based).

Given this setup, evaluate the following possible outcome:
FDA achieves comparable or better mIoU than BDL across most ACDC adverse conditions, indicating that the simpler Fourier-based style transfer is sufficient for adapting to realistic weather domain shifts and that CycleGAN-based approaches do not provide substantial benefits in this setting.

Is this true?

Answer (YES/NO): YES